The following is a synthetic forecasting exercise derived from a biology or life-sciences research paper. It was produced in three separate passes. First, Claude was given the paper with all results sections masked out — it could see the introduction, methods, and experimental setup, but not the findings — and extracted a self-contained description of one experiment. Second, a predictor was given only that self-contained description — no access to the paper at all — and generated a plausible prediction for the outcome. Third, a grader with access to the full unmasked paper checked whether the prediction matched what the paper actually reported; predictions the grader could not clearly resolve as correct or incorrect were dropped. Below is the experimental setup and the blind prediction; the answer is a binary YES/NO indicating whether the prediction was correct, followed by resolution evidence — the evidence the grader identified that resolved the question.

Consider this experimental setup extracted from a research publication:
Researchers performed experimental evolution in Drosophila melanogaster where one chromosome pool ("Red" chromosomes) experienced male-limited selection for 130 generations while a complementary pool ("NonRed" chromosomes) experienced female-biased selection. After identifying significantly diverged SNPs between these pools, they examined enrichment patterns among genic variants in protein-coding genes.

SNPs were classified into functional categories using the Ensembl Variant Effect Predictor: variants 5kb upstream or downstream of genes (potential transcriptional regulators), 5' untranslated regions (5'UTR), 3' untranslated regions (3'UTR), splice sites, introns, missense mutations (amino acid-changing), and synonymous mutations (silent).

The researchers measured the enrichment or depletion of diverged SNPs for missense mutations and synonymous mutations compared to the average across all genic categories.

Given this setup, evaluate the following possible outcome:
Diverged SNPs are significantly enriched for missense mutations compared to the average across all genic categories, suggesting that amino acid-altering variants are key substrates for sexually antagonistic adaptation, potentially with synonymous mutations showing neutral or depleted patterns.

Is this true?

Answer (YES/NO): NO